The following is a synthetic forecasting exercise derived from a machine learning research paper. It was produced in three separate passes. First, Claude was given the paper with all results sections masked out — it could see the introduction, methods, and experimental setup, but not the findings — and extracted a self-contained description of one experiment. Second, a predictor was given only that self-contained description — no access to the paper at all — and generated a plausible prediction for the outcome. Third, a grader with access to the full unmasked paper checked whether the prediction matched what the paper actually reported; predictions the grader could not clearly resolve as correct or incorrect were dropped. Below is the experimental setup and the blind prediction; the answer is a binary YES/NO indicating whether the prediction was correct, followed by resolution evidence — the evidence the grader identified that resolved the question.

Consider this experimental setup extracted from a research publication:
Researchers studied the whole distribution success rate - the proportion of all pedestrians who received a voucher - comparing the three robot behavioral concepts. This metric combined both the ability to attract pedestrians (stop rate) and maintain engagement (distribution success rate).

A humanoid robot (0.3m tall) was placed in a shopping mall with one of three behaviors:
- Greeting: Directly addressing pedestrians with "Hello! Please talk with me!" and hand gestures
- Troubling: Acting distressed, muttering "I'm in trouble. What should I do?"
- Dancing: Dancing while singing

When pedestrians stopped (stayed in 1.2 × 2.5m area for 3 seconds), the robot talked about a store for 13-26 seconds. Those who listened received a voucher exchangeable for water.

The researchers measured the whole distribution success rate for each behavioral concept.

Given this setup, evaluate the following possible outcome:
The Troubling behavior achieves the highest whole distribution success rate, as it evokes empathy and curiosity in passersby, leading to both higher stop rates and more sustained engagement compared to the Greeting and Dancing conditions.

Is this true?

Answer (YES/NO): YES